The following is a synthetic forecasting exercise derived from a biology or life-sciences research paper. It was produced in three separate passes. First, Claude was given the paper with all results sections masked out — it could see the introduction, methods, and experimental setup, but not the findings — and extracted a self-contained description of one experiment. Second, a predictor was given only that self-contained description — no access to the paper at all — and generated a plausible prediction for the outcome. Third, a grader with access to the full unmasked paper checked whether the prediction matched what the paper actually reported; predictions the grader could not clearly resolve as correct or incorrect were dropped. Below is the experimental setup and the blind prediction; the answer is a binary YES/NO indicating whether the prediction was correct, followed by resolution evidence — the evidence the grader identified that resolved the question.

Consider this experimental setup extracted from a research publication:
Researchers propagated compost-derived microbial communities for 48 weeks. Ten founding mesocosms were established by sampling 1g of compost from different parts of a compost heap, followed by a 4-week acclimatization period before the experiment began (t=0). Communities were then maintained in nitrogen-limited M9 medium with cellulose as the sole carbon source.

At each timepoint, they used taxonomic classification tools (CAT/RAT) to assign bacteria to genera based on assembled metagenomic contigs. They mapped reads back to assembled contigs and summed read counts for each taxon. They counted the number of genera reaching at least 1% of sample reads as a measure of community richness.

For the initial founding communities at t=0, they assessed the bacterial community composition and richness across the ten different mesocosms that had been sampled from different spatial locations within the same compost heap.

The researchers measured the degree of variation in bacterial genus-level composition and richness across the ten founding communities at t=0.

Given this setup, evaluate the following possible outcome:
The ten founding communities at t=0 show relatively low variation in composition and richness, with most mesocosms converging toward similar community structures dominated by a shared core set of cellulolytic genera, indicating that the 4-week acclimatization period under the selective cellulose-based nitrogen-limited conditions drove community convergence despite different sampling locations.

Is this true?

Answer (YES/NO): NO